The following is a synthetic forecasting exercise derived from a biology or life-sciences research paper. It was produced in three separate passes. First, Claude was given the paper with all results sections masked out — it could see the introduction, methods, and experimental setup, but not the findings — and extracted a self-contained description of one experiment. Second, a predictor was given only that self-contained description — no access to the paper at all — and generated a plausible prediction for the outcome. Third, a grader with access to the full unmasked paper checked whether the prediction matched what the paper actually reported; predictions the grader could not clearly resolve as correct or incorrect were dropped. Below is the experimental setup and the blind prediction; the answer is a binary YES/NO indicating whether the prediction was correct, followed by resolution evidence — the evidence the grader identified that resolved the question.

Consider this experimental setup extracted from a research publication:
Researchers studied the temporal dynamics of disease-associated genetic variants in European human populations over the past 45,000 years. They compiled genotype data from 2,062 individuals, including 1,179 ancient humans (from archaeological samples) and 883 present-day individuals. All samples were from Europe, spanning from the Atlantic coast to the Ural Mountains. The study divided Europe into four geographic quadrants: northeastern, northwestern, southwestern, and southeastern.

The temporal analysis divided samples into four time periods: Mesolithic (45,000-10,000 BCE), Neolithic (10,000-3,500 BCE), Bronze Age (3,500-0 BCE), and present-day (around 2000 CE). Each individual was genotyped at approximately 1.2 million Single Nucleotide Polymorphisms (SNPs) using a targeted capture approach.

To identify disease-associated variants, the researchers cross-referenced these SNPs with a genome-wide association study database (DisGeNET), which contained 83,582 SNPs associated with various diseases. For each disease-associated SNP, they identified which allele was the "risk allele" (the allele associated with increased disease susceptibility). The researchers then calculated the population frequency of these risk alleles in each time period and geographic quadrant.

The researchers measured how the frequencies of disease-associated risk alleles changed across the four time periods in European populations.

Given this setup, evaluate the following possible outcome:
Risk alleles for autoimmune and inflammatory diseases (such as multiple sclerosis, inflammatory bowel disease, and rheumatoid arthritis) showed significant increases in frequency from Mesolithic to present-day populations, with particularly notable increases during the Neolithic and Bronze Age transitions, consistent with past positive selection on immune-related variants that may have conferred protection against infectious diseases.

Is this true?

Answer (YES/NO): NO